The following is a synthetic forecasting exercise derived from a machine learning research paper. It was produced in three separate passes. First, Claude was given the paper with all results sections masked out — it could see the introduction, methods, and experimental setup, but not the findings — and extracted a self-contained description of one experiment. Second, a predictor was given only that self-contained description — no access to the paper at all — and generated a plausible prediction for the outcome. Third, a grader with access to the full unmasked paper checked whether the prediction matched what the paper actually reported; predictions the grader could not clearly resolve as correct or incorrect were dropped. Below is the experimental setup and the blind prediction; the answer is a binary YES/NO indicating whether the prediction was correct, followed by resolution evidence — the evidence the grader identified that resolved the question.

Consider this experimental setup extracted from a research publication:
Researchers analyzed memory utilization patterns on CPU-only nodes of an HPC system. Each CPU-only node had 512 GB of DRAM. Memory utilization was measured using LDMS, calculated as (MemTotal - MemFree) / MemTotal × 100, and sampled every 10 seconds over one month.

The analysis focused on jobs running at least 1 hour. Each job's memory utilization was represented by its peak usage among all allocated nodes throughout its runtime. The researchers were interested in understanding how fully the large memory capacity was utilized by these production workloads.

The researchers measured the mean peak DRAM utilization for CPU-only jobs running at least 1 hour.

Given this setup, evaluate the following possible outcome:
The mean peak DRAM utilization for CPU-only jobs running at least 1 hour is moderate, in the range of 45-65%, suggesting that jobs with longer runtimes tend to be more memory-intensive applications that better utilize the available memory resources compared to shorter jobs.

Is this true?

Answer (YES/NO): NO